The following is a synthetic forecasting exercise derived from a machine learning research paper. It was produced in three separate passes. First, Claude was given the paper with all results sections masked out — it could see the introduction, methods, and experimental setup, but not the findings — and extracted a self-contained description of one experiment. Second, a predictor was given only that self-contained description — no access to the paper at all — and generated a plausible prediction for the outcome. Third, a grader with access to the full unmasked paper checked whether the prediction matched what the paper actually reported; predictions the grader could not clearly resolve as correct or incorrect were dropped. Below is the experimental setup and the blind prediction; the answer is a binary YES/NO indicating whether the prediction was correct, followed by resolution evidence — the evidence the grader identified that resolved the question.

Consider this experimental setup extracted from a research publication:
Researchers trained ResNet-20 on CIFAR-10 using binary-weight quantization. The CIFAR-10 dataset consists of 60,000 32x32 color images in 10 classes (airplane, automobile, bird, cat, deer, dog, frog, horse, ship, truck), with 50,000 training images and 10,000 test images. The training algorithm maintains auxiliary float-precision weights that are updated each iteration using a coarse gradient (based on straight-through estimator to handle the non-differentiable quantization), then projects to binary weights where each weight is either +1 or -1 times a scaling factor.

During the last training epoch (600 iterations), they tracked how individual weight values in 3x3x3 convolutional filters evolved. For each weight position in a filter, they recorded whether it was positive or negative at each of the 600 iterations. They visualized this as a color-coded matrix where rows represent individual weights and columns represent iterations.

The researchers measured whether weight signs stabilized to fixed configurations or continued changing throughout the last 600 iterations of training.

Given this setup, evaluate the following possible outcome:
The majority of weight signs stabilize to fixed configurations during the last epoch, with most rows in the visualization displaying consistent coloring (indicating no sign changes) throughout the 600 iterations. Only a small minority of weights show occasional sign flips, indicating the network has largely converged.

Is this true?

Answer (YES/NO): NO